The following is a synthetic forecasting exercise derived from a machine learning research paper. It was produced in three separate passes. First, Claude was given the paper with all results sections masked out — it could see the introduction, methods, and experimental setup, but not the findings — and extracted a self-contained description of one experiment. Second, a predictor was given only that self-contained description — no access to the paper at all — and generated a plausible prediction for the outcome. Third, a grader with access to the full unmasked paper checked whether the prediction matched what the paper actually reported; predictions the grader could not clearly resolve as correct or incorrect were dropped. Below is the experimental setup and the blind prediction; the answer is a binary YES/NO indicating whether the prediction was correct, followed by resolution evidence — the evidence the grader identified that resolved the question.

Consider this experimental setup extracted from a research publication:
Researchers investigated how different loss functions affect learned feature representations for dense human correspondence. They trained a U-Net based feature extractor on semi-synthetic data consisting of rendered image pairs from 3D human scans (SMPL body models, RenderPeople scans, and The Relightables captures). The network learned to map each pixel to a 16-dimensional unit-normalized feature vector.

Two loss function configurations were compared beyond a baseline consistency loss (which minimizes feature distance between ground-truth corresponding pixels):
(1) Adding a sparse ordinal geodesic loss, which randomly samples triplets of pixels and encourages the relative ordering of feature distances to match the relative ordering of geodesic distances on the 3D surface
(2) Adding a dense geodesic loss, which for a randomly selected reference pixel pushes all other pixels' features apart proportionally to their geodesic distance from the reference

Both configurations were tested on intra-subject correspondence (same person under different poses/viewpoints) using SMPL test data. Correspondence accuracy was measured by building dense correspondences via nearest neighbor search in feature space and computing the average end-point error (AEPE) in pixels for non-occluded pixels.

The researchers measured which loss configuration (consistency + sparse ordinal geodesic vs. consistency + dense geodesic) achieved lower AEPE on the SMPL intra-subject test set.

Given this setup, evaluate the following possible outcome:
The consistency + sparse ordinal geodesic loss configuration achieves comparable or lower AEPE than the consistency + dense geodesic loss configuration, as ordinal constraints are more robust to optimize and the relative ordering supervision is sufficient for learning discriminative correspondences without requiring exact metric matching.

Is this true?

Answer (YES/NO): NO